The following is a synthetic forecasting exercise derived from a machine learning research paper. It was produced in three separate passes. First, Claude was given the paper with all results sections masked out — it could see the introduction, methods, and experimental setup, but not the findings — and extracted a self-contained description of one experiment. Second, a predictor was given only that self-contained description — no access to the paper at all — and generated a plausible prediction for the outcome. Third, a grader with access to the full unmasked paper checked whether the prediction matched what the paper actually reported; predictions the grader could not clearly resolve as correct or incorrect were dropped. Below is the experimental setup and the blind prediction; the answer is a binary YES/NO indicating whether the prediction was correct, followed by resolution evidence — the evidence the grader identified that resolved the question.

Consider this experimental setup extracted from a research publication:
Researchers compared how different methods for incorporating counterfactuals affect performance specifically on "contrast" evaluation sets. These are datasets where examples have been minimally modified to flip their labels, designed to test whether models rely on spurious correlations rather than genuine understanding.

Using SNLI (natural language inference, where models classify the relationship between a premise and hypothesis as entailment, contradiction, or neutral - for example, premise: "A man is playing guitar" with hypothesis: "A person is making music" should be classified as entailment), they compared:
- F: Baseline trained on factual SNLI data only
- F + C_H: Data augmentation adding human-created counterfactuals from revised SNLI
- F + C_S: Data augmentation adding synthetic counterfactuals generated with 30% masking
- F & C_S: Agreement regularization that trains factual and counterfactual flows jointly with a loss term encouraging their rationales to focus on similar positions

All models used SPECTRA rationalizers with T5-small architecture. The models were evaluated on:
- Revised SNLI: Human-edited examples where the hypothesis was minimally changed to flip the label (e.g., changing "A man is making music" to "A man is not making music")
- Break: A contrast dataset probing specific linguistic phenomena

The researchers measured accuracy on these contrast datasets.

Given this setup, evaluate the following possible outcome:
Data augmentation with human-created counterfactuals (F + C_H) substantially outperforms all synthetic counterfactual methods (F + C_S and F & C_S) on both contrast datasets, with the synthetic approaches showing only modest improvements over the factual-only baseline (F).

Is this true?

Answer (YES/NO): NO